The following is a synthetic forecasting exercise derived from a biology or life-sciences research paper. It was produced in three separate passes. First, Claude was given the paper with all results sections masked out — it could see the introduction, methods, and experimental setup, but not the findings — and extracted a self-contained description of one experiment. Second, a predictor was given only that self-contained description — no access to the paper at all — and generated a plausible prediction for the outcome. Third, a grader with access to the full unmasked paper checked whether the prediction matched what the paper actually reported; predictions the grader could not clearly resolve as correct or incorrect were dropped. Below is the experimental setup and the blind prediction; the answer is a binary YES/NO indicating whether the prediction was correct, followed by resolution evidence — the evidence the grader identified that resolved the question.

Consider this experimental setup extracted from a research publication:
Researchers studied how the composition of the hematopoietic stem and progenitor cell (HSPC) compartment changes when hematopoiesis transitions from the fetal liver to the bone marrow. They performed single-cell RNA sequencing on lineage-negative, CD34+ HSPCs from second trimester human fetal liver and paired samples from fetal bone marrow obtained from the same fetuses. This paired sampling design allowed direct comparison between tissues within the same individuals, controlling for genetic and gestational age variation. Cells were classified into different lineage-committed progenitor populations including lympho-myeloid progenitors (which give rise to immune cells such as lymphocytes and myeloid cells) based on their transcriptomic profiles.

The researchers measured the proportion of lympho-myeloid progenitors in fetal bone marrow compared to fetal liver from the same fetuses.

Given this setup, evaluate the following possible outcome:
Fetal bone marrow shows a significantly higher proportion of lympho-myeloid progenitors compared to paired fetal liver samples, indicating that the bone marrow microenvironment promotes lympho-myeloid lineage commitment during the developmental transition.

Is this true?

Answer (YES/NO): YES